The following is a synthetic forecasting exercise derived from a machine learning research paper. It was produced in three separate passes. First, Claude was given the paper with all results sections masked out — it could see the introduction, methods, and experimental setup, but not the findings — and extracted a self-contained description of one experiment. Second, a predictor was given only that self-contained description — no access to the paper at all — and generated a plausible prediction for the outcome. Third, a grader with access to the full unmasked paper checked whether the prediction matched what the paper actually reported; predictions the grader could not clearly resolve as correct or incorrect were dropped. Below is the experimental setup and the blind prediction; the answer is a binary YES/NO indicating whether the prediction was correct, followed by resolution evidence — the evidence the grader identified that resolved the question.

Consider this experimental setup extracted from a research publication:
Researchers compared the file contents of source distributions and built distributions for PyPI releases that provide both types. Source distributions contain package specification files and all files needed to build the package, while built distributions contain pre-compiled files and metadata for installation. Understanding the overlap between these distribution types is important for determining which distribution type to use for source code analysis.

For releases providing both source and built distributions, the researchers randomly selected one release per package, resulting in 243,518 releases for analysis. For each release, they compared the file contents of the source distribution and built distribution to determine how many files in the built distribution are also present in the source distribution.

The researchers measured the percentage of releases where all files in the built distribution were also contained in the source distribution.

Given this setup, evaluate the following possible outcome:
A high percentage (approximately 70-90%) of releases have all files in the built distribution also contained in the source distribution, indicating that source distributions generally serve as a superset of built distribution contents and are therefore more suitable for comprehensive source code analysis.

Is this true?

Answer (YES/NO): YES